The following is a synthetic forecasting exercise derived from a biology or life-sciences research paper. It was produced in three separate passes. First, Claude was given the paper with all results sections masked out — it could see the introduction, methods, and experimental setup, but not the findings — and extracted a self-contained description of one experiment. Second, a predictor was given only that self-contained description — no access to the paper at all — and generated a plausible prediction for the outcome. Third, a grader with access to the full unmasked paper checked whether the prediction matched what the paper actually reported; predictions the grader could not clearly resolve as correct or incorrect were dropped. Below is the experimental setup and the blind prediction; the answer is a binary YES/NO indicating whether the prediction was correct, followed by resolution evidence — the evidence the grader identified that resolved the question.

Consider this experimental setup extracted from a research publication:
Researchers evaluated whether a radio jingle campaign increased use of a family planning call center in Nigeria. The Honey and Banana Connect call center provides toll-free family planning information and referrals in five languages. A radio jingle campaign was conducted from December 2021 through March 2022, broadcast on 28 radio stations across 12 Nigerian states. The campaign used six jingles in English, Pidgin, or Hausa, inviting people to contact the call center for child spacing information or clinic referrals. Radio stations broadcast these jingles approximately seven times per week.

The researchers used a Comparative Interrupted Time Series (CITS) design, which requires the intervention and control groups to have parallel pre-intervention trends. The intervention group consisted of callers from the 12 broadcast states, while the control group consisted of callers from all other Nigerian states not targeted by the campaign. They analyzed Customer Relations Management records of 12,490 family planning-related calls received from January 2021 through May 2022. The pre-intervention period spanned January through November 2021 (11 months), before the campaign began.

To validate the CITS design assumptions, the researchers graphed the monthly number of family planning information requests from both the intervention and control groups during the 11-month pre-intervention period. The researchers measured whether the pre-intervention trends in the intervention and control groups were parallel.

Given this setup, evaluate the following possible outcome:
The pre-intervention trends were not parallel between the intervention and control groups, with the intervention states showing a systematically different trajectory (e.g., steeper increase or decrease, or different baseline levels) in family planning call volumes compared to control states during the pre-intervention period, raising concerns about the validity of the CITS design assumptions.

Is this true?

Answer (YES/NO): NO